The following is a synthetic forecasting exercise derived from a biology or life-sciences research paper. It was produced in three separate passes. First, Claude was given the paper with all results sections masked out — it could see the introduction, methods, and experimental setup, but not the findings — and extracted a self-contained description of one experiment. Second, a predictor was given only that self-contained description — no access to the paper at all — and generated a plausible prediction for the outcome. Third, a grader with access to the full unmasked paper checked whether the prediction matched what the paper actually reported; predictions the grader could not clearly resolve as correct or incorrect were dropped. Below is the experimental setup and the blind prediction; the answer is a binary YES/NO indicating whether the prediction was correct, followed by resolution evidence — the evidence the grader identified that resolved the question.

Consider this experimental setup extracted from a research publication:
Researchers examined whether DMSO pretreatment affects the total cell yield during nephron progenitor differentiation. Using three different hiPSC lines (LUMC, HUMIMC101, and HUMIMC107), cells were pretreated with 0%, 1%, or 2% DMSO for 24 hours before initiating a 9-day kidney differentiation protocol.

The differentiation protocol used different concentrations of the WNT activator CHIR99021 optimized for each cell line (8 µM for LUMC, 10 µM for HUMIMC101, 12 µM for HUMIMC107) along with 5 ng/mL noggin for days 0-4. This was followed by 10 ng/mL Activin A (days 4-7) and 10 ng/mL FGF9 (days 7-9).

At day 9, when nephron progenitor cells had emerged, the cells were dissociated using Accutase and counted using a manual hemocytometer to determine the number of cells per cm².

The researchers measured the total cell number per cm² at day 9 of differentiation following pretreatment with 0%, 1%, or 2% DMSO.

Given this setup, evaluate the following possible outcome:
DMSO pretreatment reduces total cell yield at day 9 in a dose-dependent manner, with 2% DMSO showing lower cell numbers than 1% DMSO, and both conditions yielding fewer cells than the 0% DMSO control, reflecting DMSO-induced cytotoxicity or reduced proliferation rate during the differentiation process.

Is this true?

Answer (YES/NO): NO